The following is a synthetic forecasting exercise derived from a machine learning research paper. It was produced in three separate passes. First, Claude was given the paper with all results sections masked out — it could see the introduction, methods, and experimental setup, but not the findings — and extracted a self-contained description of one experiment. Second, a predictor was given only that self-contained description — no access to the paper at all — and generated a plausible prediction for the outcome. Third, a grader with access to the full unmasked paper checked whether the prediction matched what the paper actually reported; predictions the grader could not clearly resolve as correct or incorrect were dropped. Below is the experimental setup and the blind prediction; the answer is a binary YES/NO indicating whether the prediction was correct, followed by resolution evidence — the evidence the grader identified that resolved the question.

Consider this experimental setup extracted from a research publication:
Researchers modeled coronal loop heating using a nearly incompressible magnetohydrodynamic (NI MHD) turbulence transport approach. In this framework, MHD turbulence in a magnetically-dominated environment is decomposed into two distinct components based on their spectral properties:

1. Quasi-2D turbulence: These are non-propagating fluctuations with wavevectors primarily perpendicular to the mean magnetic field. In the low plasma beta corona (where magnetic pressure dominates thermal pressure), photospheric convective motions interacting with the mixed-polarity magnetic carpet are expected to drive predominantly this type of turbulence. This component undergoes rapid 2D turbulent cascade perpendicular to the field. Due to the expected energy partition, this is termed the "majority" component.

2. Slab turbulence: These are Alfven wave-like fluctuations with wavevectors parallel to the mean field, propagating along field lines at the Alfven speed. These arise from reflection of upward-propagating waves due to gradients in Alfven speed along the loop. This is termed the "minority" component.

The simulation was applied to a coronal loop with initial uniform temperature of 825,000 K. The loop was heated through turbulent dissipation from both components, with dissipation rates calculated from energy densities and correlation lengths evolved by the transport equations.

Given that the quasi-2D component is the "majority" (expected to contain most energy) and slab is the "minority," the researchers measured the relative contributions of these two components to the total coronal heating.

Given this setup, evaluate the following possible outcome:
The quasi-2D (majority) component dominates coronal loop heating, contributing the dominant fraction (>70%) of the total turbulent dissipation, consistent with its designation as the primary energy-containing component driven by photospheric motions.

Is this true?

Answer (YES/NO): NO